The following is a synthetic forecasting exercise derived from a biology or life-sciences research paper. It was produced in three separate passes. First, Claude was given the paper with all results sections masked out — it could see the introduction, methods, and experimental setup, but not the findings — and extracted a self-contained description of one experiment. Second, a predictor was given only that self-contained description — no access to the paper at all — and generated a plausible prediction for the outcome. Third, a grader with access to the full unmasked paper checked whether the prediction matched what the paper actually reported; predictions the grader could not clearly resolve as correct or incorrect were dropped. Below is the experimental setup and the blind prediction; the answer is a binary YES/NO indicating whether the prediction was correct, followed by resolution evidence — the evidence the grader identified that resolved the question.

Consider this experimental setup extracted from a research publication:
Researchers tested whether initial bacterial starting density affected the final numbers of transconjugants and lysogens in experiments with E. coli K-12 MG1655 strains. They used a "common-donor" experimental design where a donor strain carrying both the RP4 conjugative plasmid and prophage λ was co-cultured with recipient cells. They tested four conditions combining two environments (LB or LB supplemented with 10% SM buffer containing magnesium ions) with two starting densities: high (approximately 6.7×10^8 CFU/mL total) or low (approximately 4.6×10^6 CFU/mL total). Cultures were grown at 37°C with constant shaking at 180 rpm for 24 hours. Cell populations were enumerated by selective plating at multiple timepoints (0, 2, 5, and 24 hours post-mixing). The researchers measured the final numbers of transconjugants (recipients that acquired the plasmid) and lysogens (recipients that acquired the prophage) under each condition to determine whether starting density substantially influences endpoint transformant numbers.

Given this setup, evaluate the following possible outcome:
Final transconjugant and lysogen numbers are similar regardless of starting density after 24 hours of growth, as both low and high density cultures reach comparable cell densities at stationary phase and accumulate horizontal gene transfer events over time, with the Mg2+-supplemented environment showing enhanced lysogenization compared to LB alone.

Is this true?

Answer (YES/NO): NO